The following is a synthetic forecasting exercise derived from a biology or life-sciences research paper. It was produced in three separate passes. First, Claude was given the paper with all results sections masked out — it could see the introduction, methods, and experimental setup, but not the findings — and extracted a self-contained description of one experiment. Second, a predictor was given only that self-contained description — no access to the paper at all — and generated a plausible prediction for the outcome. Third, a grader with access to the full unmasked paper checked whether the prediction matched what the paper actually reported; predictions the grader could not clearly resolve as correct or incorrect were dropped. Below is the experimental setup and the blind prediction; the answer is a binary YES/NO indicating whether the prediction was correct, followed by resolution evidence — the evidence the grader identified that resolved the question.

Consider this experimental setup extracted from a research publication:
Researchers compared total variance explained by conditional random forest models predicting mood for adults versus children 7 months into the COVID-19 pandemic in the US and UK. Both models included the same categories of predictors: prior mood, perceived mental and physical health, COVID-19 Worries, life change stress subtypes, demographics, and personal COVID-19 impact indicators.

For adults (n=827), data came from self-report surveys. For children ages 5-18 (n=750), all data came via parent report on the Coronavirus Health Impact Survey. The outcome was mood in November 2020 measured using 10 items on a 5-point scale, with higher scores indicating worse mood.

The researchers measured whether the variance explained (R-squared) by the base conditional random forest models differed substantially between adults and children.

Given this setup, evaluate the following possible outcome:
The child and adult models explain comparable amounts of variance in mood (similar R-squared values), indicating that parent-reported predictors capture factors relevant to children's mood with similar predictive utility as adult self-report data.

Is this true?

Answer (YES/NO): NO